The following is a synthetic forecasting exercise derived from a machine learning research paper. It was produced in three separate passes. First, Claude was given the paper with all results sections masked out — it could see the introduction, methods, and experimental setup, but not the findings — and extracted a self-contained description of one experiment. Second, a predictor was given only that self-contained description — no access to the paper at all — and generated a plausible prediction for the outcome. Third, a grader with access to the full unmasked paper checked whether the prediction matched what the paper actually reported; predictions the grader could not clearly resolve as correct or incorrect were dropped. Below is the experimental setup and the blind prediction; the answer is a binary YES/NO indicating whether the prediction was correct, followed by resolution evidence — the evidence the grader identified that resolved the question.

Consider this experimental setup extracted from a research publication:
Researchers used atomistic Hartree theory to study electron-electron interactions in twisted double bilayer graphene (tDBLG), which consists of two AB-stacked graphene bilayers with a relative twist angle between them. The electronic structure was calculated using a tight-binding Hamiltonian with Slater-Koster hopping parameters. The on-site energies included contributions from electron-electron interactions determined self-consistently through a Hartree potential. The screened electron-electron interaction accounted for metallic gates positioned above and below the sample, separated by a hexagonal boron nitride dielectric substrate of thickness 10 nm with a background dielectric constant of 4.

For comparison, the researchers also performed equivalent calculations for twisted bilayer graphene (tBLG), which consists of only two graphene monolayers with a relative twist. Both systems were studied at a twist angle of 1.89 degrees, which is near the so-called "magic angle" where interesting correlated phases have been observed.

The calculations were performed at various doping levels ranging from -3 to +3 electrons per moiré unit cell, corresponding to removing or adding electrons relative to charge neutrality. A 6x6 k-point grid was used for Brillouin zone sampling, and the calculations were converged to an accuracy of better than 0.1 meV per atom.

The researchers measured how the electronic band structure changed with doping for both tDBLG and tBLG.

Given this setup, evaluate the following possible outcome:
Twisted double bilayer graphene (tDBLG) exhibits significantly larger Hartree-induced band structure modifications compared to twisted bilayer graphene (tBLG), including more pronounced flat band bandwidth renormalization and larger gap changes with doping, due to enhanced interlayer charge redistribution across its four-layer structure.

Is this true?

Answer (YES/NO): NO